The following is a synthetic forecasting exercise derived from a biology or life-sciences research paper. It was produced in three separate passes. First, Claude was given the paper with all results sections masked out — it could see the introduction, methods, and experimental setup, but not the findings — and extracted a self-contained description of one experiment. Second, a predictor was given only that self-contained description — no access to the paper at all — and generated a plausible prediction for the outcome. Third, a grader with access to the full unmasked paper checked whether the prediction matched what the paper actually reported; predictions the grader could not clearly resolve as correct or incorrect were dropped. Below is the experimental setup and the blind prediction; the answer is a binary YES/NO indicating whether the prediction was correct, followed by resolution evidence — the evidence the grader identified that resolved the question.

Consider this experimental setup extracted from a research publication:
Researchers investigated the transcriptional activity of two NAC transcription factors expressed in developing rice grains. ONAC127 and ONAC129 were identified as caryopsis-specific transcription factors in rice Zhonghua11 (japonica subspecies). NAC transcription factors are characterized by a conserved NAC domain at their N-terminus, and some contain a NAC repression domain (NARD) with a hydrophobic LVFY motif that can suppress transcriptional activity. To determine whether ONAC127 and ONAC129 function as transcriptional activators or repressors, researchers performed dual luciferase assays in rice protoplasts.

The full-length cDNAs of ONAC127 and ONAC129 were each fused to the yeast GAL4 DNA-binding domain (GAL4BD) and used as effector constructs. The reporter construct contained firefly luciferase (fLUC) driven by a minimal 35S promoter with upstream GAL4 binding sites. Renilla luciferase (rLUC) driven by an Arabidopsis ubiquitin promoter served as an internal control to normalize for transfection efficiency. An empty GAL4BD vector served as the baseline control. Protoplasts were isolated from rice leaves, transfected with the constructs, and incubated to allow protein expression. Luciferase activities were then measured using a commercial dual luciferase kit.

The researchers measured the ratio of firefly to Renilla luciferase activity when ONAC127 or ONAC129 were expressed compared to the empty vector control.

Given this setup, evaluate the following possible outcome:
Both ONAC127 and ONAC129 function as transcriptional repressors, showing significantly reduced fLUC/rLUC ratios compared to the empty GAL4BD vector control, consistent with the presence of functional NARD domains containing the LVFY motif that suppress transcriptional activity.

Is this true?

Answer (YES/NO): NO